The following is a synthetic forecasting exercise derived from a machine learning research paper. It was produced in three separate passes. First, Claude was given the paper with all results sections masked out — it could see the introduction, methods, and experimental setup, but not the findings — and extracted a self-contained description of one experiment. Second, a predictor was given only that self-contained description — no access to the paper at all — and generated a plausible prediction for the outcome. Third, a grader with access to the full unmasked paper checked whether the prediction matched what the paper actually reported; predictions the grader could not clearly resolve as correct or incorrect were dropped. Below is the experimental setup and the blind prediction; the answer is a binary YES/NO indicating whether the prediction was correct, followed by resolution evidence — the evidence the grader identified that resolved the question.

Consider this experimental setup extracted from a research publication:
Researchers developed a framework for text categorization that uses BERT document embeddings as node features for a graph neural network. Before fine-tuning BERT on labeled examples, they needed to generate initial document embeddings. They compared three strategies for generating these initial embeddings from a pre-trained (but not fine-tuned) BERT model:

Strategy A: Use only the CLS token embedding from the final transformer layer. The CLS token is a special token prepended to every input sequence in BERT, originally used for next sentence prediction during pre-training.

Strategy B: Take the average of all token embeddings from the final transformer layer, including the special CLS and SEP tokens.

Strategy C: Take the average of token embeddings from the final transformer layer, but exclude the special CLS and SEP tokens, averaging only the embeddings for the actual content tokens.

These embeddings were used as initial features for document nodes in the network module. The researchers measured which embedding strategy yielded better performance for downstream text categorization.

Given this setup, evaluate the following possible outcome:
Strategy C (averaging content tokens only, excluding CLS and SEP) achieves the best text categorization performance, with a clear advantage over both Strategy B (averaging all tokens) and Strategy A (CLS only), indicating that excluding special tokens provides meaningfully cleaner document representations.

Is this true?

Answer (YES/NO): NO